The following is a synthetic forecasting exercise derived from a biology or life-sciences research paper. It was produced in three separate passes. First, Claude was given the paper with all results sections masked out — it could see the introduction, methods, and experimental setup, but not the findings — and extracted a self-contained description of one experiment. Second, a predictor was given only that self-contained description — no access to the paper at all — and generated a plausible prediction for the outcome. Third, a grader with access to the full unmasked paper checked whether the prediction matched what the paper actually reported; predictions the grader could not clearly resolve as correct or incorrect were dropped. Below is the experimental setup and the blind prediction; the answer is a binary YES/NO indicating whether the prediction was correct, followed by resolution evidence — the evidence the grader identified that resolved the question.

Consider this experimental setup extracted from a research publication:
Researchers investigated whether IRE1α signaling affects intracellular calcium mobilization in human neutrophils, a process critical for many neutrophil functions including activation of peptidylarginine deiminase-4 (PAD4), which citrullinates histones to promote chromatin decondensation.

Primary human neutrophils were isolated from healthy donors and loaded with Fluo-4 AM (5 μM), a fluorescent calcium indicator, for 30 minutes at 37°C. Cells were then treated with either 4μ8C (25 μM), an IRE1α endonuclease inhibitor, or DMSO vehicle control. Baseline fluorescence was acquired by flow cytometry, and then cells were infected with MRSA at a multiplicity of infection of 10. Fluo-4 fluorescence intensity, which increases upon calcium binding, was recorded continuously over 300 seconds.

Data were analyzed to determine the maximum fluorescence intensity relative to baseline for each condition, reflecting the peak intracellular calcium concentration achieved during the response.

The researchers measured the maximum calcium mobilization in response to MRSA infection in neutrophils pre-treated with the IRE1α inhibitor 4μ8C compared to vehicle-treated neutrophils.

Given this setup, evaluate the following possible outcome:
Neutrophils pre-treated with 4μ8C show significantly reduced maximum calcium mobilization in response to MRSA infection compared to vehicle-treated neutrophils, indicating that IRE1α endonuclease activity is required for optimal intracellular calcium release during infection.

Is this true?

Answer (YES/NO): YES